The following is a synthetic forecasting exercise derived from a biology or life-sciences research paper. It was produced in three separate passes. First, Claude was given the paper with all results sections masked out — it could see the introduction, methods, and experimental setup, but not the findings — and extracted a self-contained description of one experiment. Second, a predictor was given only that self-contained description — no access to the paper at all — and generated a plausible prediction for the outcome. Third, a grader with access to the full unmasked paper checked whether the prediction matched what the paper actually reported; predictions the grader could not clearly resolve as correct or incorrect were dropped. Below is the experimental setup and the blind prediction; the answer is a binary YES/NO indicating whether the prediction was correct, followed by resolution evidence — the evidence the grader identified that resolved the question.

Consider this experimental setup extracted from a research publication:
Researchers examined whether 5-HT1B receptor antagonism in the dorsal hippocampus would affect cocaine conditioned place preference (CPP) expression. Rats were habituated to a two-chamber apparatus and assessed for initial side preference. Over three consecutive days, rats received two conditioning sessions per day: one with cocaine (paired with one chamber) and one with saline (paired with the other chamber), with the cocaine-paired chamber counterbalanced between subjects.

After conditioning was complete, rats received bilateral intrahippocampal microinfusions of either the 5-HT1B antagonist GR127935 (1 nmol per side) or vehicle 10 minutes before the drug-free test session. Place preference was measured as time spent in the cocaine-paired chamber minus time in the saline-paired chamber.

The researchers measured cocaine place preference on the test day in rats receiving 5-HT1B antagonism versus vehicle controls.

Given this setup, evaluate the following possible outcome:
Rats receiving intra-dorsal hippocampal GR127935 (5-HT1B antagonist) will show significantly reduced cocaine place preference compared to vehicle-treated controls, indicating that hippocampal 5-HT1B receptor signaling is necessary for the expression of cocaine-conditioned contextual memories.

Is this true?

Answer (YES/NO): YES